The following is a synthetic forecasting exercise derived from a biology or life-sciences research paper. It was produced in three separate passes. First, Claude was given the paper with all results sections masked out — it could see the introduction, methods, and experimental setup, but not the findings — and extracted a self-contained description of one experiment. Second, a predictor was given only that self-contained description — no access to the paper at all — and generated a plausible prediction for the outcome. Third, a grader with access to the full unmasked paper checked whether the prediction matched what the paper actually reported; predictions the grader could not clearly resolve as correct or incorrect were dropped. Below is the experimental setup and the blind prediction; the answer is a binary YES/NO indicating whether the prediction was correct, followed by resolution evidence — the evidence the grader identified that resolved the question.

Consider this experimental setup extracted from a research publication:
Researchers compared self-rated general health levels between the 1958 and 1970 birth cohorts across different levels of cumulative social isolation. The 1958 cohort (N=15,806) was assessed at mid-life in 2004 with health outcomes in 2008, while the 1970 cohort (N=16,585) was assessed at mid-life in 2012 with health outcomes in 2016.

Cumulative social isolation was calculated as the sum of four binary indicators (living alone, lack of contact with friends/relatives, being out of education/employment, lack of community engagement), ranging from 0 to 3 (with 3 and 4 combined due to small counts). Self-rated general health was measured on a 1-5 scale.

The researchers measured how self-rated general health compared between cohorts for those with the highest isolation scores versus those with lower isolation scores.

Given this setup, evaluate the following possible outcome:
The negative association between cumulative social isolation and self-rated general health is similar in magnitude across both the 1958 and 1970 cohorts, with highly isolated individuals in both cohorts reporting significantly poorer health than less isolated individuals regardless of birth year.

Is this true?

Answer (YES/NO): NO